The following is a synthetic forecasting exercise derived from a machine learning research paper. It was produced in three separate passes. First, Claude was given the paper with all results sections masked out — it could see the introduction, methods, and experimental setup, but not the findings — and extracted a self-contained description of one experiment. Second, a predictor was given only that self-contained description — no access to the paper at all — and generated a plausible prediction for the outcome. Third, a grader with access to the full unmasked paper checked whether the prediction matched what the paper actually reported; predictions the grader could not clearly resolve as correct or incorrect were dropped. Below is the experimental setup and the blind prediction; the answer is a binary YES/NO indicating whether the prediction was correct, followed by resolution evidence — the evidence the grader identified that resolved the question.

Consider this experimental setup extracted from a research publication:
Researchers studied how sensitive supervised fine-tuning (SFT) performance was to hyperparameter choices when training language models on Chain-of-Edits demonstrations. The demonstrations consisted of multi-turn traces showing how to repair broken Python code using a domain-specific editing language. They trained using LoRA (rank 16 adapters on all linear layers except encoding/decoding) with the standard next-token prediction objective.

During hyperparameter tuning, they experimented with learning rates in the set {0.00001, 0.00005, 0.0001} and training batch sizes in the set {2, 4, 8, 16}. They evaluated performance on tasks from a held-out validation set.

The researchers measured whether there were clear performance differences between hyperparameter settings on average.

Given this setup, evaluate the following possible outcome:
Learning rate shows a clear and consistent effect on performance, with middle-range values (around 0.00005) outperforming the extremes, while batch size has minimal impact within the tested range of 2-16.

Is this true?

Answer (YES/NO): NO